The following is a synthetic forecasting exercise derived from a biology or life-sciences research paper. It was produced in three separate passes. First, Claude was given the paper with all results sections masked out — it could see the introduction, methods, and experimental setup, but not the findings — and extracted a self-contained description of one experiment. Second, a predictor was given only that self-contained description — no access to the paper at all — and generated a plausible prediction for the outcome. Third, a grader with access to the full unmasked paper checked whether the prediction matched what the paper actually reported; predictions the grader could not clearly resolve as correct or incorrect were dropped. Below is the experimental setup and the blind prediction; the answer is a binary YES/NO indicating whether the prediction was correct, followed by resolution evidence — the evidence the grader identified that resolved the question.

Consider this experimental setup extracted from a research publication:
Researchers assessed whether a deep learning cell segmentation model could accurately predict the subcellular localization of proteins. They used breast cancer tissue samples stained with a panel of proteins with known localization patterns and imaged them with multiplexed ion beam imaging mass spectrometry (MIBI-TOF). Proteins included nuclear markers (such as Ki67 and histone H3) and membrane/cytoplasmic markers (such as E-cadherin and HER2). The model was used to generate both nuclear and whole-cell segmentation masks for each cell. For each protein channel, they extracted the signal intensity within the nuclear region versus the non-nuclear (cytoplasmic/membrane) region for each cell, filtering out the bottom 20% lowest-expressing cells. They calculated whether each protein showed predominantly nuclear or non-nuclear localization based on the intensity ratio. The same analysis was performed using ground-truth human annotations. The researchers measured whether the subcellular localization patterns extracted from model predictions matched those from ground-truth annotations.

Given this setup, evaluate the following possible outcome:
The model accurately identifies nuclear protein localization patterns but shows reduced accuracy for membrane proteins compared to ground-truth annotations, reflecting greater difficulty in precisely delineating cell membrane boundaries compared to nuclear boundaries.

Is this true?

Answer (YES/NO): NO